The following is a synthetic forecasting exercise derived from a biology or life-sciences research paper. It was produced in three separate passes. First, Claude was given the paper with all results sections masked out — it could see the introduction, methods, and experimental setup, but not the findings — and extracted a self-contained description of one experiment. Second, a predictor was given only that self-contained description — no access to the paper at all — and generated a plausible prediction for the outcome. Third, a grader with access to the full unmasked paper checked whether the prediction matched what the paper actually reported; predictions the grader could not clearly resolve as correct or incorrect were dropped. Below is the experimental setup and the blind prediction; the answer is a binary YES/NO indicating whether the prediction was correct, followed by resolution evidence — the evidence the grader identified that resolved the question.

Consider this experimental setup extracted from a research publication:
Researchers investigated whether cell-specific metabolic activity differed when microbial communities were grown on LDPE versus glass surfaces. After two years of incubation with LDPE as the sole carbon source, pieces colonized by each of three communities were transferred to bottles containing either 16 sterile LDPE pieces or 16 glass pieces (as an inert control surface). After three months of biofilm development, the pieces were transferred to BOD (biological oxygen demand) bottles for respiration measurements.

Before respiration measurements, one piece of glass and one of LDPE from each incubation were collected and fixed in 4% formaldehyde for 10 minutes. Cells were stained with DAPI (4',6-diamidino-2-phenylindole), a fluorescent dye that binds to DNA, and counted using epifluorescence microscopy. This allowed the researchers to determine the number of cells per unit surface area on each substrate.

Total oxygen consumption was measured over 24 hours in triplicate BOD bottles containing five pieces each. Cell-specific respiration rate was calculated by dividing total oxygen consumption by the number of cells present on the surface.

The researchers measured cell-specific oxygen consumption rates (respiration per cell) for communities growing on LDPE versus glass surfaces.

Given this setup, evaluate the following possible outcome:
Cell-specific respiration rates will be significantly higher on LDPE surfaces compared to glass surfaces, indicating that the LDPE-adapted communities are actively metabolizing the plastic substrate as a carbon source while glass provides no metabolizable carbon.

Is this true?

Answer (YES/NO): NO